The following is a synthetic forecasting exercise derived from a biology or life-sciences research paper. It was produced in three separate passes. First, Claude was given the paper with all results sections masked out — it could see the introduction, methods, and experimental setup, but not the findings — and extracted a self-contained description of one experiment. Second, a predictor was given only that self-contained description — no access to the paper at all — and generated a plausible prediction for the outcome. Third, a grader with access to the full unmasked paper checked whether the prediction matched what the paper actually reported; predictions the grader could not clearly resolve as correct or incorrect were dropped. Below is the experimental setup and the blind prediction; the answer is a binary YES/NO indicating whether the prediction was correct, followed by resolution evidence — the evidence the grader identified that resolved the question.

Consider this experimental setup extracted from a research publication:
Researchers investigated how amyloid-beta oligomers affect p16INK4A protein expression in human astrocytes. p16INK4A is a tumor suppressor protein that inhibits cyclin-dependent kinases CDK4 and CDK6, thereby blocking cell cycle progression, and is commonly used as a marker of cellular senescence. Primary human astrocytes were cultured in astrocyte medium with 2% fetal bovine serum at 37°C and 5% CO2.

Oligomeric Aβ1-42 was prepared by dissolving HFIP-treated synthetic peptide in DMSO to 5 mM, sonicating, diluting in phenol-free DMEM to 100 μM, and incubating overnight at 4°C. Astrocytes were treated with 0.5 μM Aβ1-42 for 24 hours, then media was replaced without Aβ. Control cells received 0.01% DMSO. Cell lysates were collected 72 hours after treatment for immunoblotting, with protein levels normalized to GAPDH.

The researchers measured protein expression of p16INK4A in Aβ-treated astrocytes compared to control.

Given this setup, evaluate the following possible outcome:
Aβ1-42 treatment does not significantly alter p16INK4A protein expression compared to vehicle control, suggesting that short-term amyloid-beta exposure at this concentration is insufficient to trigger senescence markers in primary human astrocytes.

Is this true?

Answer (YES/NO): NO